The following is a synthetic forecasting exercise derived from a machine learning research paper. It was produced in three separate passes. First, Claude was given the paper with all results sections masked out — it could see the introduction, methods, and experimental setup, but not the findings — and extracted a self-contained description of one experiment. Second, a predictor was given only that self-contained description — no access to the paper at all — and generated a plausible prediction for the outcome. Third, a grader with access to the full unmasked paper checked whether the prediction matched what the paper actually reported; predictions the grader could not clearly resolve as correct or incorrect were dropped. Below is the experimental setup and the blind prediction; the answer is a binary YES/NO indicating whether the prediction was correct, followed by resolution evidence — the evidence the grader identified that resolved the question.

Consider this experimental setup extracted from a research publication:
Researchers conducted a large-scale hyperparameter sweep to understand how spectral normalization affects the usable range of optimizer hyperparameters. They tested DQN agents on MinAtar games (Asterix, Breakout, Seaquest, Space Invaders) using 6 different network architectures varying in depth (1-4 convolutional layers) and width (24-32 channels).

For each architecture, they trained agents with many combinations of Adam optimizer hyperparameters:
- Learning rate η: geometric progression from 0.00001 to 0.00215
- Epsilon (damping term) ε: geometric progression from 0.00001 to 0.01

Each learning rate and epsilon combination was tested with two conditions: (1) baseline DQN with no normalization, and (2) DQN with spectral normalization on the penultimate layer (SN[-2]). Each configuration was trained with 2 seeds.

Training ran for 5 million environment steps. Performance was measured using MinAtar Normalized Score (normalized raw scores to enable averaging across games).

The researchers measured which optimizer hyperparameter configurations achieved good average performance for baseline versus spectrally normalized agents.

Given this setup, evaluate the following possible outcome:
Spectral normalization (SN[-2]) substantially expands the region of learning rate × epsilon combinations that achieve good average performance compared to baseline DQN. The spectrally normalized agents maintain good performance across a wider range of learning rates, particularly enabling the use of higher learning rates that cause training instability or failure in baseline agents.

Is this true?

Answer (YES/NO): YES